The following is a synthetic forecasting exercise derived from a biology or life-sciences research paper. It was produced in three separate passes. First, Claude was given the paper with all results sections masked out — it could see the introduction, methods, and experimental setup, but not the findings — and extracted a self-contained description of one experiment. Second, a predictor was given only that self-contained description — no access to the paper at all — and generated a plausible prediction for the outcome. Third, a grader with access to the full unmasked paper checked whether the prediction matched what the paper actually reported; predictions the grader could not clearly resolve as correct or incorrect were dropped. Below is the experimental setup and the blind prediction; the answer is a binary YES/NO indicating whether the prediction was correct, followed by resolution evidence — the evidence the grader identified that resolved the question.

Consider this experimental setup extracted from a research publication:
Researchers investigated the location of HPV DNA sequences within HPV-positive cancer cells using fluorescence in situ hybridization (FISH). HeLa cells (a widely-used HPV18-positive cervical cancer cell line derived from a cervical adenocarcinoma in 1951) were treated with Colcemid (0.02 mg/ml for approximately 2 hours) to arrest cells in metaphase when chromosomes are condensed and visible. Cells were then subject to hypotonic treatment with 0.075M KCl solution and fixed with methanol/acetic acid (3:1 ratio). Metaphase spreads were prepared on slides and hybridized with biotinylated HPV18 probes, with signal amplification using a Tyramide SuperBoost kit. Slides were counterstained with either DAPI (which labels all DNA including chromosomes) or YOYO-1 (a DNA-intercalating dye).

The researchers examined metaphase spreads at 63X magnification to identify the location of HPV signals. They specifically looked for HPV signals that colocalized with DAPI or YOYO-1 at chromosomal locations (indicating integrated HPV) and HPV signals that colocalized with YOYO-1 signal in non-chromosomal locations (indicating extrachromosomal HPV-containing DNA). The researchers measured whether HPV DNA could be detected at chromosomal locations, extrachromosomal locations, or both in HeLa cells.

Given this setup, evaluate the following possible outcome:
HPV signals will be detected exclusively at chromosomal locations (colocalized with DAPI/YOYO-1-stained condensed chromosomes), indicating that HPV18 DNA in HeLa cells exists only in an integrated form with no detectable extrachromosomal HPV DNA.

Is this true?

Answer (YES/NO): NO